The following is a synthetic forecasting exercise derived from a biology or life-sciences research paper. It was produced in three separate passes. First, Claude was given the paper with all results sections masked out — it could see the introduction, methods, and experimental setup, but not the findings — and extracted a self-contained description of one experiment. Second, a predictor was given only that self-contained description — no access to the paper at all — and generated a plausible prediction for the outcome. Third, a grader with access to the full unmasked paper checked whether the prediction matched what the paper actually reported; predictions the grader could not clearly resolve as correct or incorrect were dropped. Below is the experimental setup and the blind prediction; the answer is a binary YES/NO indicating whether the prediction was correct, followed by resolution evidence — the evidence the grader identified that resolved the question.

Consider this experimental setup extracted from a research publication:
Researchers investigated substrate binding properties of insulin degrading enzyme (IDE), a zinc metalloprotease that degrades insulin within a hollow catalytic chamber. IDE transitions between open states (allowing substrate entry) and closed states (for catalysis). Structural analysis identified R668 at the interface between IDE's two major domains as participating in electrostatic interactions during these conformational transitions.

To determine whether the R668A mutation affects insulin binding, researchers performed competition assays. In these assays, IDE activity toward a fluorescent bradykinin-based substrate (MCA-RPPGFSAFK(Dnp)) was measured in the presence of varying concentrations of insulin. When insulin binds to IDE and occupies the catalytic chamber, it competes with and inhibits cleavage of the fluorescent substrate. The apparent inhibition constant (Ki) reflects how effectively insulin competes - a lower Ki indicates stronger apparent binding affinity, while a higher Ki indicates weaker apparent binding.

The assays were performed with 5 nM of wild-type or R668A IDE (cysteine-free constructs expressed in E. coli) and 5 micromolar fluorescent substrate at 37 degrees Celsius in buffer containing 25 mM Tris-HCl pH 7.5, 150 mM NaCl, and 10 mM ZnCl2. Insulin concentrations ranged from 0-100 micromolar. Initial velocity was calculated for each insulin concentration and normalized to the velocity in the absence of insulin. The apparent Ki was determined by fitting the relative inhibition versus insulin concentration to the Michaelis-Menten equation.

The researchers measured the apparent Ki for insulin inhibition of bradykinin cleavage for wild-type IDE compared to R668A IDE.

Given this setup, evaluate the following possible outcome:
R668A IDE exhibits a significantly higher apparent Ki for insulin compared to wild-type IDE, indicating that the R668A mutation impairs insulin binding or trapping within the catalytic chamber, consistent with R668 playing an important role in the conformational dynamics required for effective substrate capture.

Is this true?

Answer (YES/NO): YES